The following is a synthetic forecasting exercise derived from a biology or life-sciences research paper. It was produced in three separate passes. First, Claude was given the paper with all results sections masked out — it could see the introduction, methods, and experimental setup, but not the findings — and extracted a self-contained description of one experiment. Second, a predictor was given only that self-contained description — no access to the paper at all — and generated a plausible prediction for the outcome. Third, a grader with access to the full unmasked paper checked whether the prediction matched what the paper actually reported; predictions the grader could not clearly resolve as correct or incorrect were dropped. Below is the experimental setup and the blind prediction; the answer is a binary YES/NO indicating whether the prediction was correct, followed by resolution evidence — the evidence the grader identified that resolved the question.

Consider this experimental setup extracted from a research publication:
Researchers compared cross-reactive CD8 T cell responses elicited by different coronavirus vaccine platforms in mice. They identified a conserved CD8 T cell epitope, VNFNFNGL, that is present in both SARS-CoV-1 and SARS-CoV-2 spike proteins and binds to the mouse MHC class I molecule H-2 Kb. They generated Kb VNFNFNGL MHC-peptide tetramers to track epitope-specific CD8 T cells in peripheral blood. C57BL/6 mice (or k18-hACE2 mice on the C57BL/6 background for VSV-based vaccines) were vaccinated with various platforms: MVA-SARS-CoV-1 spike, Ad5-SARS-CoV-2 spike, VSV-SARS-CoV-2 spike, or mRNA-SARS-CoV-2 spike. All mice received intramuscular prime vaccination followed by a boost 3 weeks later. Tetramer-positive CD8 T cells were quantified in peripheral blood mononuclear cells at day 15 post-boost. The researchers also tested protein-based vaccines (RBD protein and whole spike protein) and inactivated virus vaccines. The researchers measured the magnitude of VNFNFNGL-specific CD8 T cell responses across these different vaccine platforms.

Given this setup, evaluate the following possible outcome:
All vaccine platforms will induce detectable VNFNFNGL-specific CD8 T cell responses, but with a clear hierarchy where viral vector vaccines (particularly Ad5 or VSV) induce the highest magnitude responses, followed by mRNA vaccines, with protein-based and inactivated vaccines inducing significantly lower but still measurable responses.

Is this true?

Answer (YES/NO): NO